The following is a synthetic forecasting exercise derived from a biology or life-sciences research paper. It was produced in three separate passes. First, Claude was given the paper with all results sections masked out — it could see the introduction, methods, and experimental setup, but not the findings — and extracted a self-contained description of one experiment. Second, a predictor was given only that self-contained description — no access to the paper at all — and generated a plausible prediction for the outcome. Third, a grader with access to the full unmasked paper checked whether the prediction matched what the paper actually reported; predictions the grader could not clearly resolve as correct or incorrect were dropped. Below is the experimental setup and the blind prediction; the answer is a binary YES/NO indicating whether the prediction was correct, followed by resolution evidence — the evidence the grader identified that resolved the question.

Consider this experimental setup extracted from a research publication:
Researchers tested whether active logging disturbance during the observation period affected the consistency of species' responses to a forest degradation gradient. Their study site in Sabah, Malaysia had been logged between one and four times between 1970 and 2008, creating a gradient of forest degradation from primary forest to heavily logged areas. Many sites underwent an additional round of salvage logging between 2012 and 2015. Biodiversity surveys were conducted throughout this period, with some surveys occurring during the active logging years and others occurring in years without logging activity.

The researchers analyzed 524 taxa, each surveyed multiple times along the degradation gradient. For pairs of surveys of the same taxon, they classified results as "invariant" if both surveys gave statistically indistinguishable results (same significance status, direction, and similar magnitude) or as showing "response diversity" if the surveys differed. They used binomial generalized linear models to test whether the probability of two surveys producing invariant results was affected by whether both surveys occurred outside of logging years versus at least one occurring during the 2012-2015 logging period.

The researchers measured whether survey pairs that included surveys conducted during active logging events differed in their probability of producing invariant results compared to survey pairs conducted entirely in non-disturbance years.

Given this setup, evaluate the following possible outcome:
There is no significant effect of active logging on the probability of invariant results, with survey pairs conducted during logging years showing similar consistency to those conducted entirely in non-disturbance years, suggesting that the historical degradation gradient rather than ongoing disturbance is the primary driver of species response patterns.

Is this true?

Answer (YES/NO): NO